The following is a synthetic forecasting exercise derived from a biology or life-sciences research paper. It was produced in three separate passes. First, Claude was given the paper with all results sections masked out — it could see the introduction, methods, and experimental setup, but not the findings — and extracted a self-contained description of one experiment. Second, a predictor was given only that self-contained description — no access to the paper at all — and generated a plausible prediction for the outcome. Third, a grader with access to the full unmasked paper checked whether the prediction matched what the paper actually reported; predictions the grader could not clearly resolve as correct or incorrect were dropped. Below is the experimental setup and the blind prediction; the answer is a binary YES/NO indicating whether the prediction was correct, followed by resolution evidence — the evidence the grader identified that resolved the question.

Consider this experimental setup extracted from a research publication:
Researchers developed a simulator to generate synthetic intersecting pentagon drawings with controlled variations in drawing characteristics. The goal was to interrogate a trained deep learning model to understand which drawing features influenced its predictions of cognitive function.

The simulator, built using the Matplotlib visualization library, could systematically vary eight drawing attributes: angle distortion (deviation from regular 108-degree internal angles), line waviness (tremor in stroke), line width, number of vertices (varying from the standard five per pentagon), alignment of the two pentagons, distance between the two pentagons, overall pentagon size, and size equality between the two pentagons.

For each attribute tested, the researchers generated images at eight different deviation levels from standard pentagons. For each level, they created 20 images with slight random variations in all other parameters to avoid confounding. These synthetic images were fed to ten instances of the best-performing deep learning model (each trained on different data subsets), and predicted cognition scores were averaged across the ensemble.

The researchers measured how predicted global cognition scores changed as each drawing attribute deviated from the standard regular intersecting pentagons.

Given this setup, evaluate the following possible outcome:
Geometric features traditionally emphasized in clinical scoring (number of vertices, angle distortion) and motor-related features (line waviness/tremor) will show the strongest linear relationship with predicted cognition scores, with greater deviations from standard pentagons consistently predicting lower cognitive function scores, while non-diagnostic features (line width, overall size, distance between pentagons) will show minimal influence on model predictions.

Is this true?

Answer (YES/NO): NO